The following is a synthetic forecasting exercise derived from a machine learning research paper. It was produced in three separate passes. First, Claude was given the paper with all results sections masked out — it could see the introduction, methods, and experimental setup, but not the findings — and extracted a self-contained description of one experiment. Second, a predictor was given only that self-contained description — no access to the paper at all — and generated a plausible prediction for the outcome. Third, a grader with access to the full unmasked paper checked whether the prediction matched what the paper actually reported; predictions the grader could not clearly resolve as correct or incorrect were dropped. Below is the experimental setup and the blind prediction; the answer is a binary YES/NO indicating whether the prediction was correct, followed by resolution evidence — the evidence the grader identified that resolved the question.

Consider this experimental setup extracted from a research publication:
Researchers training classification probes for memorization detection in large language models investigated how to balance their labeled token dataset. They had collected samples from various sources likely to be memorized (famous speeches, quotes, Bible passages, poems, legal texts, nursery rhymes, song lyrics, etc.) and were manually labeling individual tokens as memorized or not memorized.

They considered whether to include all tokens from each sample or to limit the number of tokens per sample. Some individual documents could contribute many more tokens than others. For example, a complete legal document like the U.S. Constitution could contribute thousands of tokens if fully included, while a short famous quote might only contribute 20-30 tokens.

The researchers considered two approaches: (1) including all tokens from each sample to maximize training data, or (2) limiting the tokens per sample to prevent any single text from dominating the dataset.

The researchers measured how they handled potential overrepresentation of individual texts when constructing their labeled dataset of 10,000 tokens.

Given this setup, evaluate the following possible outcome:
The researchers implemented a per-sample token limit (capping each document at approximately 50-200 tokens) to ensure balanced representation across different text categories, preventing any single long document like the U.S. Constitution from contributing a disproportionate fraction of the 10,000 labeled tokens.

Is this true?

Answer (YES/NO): YES